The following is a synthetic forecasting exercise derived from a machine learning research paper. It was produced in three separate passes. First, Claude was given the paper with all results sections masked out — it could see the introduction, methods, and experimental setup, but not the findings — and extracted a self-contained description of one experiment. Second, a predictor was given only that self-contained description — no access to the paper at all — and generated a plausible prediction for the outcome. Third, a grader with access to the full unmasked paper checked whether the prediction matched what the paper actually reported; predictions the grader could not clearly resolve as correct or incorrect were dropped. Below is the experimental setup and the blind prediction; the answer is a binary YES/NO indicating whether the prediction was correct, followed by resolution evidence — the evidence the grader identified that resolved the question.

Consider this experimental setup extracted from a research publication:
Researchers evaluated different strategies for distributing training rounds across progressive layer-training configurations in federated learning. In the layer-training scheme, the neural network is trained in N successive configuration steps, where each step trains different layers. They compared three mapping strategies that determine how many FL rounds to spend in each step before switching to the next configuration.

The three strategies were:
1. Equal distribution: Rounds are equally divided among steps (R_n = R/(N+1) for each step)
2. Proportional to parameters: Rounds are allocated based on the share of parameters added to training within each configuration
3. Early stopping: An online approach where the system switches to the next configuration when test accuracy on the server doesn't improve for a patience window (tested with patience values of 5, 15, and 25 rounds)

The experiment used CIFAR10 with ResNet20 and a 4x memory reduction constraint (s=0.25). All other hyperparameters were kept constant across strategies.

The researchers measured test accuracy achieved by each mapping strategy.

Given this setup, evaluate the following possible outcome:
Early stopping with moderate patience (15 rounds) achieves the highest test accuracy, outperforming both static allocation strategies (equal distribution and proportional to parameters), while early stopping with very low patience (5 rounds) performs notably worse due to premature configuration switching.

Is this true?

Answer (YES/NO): NO